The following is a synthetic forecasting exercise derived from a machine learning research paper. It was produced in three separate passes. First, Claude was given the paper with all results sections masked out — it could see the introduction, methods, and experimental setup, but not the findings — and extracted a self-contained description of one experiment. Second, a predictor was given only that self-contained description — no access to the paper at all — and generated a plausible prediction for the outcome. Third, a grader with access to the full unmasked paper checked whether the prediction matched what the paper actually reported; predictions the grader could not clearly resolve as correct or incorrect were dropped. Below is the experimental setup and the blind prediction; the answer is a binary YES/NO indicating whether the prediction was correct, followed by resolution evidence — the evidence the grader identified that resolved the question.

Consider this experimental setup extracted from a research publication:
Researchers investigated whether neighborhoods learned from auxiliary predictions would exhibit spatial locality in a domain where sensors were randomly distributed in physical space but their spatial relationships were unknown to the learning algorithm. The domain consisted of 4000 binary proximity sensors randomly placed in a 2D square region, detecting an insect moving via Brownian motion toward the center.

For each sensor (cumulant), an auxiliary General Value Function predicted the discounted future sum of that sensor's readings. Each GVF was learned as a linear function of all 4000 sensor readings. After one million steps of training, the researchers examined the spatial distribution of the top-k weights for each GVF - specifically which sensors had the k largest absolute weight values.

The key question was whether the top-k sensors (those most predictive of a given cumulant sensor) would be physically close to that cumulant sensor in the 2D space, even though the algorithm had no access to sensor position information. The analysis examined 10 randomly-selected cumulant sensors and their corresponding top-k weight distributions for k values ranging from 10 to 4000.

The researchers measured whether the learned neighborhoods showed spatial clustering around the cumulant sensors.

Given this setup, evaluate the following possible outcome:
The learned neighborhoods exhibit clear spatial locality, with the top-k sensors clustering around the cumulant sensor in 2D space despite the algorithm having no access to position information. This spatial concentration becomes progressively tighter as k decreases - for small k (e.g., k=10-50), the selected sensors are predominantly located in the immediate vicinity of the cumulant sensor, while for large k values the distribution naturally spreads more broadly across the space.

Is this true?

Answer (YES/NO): NO